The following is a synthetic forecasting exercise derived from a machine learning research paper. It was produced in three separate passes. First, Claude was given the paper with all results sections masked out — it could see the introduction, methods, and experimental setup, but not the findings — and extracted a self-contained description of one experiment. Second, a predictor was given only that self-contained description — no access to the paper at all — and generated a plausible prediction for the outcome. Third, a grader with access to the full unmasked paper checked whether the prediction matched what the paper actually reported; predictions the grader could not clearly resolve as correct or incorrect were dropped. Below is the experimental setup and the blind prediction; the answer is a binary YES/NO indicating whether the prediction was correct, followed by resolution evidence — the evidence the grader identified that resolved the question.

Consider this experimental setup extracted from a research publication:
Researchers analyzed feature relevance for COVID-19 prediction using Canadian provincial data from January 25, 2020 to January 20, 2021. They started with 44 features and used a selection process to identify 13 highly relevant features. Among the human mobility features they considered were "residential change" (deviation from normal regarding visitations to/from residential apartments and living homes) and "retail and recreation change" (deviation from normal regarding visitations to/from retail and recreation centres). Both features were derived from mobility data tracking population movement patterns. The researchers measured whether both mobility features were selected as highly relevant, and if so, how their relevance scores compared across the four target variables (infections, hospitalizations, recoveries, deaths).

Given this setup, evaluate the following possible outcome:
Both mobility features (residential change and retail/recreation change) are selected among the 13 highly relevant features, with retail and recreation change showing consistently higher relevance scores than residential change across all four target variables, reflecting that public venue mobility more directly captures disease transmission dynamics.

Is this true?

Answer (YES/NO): NO